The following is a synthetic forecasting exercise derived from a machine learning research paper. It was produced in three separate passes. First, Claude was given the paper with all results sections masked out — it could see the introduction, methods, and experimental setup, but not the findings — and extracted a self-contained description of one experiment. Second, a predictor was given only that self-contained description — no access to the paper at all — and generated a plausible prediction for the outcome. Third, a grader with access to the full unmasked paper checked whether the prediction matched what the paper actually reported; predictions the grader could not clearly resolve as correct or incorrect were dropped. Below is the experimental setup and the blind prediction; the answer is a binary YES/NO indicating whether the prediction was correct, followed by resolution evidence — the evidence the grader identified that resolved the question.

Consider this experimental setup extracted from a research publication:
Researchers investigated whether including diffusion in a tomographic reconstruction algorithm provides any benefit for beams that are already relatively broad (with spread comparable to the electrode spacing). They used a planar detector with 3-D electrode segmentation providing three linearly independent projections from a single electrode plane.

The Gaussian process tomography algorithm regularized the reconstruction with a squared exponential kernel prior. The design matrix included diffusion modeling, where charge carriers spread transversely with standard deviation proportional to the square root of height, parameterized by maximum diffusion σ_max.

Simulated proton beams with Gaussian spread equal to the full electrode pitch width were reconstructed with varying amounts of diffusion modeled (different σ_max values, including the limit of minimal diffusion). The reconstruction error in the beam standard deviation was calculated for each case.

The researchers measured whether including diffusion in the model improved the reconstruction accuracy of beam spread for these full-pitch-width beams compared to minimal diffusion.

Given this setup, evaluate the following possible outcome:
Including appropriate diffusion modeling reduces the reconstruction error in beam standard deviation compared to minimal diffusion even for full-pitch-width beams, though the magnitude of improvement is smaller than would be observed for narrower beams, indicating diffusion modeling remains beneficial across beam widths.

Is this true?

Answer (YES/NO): YES